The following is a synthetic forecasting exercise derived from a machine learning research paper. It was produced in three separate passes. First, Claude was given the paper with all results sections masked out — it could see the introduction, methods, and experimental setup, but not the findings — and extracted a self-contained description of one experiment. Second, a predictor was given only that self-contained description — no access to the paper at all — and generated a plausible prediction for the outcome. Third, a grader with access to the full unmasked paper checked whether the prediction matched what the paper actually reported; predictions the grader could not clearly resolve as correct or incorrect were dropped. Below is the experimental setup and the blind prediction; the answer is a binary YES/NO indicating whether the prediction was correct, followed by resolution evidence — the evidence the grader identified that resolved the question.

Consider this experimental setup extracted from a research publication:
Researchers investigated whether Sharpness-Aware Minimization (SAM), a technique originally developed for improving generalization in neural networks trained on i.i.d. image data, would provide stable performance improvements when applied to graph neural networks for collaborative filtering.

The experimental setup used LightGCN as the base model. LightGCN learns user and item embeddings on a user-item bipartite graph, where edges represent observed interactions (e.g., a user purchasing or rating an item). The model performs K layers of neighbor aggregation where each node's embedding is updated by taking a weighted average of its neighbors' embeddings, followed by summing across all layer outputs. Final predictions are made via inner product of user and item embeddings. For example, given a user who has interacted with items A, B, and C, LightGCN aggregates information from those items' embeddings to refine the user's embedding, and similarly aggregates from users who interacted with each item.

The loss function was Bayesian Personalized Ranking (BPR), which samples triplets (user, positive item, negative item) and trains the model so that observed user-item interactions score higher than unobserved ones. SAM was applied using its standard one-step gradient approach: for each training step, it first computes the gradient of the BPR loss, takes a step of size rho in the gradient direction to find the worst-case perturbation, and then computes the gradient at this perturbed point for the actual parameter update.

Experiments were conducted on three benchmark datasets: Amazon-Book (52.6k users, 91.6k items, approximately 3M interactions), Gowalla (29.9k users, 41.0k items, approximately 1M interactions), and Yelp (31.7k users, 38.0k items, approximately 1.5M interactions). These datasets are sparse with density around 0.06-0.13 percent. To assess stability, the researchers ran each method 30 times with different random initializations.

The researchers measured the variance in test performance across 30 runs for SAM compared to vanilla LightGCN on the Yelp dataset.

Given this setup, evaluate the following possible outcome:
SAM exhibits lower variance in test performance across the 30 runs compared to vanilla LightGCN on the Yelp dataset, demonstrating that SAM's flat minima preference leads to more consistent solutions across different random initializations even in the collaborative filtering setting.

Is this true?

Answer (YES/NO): NO